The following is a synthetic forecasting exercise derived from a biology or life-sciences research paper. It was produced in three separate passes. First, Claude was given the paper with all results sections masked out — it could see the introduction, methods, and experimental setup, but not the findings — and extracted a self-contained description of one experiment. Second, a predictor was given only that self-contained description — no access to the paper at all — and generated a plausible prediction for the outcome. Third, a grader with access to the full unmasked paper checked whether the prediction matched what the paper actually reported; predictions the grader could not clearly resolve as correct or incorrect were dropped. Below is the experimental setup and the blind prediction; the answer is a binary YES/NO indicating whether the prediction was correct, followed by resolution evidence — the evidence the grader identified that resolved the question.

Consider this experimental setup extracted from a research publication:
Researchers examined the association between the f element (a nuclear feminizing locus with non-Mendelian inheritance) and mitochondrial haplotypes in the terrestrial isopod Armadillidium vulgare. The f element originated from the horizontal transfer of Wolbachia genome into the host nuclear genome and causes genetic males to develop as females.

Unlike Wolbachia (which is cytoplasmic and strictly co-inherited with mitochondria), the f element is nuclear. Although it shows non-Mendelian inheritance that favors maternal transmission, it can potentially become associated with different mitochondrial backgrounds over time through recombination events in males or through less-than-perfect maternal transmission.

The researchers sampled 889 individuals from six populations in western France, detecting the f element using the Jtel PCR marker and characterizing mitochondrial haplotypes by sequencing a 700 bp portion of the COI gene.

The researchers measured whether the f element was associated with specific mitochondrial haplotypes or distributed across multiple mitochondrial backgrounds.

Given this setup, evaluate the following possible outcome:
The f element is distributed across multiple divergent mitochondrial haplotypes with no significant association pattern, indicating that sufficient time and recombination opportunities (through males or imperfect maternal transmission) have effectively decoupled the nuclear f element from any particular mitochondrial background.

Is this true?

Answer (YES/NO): YES